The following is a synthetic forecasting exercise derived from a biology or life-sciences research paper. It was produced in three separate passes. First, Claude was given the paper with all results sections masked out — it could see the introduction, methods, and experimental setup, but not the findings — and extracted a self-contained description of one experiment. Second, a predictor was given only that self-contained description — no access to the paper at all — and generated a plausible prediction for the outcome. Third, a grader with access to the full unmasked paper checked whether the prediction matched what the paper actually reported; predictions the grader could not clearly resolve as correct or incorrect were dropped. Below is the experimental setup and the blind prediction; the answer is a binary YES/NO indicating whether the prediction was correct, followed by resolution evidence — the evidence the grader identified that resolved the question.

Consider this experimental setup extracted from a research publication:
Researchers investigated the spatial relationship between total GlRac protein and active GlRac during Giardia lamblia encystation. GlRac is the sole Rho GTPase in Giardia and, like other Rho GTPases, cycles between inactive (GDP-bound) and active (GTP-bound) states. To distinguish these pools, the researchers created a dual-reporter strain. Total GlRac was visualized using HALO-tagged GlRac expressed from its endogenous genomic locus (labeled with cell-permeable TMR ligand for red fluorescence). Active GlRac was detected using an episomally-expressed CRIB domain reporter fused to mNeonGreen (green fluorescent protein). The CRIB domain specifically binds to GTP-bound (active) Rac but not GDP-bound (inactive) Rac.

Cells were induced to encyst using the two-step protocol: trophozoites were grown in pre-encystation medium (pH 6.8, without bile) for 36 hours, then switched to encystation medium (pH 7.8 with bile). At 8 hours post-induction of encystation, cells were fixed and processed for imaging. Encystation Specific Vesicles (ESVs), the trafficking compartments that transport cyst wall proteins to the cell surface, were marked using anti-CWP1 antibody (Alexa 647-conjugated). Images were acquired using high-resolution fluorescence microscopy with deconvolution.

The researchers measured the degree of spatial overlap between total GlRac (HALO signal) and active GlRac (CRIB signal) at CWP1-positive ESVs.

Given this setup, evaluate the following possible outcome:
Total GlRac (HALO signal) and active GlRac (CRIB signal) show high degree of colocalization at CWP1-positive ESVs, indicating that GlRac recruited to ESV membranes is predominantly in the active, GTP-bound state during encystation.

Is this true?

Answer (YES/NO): NO